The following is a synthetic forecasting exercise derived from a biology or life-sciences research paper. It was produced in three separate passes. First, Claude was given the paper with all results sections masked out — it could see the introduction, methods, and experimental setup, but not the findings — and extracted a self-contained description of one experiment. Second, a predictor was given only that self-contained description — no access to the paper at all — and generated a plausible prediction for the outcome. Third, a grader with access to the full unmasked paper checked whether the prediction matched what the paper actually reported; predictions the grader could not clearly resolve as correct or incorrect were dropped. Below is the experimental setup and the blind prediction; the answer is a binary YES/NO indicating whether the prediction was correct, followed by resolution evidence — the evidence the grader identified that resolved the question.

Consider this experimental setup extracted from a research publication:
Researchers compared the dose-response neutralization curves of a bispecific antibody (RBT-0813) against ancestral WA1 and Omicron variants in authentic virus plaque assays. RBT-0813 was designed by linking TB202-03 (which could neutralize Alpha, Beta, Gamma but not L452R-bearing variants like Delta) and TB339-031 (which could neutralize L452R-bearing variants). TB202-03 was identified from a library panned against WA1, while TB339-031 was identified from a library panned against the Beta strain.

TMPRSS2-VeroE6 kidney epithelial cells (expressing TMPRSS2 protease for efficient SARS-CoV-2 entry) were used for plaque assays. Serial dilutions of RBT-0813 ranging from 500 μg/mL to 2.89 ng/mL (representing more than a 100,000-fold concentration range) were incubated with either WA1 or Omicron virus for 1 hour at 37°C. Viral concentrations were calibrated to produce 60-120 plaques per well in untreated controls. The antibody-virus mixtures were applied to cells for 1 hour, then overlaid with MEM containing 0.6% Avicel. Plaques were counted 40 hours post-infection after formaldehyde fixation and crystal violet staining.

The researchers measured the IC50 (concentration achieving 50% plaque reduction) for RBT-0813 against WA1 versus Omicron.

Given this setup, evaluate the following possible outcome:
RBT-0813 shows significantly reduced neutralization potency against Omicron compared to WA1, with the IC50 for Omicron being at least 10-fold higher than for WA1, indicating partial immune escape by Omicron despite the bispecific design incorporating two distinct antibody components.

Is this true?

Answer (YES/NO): NO